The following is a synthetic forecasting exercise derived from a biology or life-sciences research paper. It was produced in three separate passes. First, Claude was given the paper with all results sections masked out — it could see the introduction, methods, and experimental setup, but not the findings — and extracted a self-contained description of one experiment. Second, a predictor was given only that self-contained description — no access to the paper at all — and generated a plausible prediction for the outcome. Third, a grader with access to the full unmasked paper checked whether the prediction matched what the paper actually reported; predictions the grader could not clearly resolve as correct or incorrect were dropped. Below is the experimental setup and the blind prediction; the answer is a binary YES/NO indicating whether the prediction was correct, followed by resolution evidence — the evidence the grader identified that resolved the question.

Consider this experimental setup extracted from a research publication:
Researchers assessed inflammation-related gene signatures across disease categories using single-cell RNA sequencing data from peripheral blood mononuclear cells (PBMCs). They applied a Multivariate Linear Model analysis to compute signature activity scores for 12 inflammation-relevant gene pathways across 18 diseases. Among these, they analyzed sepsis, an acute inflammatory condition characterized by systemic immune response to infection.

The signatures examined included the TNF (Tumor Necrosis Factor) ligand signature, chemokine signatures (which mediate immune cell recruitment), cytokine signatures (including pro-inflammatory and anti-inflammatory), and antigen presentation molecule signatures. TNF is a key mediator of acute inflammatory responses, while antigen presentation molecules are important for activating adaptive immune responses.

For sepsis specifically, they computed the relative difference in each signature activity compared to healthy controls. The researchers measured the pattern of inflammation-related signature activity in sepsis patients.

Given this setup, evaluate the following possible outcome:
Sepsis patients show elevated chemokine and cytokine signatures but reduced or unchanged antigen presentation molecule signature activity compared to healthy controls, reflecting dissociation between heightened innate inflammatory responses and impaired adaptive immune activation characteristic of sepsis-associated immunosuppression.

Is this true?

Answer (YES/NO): NO